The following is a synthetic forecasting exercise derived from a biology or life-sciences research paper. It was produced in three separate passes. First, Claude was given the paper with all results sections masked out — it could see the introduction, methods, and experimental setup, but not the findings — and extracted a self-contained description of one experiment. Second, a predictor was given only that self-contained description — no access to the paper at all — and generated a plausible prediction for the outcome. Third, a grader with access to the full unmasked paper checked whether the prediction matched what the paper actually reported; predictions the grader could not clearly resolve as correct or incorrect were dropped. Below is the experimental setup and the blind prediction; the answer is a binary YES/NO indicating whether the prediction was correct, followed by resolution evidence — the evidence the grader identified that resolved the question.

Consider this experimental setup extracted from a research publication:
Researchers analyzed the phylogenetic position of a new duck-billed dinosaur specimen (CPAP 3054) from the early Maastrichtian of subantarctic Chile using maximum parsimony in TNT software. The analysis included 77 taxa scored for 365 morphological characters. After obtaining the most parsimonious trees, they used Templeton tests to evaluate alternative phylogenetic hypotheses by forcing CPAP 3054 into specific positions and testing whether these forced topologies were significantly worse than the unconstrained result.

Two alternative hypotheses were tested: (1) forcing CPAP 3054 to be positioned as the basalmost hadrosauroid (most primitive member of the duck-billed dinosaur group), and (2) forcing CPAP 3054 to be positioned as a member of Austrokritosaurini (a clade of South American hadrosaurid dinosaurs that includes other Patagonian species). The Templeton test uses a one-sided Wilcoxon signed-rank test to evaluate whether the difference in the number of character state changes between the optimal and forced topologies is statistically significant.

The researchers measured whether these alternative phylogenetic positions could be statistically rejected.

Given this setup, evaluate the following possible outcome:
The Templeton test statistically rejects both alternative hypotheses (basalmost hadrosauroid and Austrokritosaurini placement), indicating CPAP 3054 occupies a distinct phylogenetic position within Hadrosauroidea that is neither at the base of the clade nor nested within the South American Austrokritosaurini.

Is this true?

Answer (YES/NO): YES